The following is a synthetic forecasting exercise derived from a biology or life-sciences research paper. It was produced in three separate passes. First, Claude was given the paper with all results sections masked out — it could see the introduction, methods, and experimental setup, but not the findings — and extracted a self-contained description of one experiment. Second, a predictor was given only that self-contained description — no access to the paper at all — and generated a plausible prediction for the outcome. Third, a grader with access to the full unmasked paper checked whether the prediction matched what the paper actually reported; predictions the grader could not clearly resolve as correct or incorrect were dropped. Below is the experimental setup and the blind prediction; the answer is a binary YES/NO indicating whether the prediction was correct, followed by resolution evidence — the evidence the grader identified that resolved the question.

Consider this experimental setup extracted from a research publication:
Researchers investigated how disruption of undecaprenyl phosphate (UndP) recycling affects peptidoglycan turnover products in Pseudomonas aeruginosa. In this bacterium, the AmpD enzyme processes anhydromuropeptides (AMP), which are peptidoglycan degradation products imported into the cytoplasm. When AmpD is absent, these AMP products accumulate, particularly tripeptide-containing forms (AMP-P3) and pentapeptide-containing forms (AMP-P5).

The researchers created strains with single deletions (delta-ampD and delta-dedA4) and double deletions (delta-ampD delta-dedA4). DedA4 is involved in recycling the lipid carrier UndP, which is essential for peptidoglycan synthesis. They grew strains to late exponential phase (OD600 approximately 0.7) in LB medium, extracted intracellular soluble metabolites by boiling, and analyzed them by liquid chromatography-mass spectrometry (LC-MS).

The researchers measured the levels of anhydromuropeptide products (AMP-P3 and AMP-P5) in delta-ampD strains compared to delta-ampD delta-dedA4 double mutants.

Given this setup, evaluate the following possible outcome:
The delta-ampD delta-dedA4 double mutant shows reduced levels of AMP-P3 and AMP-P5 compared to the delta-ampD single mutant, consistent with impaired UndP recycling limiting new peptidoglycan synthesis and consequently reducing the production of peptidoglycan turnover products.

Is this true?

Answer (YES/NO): YES